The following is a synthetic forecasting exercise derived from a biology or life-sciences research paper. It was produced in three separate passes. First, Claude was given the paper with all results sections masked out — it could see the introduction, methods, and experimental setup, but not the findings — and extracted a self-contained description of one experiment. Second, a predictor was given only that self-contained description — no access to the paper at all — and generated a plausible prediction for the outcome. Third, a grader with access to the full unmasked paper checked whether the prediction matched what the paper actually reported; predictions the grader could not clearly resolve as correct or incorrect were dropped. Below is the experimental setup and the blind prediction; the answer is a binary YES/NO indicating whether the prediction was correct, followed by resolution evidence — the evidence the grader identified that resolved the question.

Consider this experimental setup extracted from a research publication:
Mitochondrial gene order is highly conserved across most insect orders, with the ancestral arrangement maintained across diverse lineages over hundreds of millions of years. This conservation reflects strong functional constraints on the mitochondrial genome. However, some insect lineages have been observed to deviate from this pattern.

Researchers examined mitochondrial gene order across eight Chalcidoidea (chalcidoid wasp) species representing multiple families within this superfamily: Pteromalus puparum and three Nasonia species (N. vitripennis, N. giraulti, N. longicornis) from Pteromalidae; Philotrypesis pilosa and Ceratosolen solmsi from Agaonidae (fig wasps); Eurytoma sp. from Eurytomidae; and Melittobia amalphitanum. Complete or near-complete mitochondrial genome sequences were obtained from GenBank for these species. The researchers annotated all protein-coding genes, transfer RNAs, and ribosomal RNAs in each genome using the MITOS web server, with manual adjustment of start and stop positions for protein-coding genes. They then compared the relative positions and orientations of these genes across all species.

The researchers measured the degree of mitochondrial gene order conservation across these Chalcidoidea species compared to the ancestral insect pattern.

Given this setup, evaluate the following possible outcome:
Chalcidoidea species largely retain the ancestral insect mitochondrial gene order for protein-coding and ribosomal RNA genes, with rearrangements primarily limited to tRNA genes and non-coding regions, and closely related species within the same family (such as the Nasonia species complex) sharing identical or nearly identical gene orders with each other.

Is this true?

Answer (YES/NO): NO